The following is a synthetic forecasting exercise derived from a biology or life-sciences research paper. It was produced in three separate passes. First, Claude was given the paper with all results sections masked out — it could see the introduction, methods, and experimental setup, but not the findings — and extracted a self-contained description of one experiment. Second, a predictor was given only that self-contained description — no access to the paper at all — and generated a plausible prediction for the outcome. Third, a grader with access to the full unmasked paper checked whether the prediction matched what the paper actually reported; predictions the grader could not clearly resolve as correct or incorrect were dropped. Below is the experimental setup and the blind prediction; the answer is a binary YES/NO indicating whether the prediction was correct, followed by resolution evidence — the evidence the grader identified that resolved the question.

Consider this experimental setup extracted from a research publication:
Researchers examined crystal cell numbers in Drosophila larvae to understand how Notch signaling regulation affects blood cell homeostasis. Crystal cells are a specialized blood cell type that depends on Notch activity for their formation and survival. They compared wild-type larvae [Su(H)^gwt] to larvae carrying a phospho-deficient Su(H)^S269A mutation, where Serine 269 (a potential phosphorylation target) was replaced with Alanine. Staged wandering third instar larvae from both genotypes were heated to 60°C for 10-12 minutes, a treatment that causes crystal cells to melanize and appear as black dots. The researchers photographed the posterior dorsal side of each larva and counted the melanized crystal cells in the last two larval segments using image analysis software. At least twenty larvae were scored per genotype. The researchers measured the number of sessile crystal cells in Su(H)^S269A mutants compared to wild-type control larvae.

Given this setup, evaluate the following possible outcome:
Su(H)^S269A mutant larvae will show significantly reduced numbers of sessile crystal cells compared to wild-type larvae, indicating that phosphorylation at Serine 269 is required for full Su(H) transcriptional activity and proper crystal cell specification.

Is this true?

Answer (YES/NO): NO